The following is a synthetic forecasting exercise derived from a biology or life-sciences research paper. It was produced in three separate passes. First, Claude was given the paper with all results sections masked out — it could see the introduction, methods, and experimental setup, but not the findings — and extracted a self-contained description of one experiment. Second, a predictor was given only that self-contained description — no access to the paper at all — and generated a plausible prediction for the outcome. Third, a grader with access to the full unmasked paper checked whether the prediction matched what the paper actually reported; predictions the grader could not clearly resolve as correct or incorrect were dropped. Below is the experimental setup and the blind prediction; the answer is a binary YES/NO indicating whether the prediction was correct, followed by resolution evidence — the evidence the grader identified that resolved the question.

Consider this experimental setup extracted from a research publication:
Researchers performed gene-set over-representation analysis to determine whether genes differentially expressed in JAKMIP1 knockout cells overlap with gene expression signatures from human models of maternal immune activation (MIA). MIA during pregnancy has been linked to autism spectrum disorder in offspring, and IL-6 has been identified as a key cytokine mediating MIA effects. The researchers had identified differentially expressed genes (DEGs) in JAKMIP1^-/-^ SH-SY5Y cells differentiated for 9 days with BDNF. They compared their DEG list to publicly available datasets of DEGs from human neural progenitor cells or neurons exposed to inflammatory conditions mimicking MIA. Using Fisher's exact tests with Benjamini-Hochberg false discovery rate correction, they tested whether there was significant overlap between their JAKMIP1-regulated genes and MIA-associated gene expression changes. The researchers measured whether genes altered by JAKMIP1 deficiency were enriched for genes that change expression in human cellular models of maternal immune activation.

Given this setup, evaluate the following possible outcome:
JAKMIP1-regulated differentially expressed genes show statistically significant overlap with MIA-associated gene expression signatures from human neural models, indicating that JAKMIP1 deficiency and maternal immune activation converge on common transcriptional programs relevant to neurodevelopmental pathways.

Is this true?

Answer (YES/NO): YES